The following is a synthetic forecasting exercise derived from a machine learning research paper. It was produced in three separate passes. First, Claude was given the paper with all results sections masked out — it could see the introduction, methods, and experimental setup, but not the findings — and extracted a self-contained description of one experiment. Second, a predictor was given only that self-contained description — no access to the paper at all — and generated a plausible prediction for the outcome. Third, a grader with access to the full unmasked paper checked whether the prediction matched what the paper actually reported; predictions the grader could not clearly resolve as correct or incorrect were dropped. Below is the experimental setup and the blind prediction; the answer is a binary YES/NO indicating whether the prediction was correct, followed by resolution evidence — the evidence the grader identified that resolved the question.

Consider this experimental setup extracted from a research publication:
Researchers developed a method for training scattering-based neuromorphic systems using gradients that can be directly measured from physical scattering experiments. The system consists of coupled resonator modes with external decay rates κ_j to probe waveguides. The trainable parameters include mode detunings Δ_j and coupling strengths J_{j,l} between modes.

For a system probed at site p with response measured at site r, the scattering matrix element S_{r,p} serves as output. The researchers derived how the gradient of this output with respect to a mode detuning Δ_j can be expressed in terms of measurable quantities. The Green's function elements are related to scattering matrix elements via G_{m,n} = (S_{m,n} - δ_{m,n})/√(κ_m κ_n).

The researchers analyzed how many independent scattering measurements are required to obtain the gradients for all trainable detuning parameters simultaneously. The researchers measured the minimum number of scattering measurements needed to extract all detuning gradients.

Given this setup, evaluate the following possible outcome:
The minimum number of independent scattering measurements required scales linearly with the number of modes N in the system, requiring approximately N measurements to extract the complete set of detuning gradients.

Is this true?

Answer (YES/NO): NO